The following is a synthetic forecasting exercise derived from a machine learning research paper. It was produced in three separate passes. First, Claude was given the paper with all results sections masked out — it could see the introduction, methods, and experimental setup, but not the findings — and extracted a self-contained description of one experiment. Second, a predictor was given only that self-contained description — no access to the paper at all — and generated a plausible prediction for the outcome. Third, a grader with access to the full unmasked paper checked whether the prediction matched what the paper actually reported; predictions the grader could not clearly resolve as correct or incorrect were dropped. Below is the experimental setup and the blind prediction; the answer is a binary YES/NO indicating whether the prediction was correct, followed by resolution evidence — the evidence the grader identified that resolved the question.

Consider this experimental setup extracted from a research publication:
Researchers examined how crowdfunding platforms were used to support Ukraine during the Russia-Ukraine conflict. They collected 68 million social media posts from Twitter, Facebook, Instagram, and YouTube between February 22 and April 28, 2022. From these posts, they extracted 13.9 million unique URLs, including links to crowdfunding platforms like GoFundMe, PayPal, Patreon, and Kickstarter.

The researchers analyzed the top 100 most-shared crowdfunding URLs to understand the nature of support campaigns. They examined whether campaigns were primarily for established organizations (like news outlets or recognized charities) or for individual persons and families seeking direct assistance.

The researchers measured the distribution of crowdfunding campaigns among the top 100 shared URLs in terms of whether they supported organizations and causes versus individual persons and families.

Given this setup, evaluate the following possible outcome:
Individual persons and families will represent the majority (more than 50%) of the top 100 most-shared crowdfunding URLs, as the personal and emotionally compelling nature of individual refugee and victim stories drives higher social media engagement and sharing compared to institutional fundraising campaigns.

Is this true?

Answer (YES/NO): NO